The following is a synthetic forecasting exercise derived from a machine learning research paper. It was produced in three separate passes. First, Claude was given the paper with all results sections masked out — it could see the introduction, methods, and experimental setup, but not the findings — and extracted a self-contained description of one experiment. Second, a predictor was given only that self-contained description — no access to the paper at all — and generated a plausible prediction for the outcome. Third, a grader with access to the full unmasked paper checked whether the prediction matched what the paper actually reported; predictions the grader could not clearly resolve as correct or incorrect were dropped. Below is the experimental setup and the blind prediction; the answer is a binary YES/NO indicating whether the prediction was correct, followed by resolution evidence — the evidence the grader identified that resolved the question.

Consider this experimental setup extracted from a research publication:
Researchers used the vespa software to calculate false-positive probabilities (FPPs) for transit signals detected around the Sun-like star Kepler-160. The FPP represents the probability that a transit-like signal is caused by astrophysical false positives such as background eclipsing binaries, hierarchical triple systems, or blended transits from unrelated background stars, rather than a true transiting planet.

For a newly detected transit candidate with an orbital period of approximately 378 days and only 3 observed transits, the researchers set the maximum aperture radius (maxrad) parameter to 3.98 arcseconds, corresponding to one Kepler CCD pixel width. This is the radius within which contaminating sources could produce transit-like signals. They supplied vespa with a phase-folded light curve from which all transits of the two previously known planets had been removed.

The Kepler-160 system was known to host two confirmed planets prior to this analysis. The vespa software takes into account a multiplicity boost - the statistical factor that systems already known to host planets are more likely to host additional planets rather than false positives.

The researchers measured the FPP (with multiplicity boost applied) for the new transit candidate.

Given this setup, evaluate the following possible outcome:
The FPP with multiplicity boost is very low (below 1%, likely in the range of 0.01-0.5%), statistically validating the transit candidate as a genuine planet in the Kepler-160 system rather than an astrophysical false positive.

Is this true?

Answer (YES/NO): NO